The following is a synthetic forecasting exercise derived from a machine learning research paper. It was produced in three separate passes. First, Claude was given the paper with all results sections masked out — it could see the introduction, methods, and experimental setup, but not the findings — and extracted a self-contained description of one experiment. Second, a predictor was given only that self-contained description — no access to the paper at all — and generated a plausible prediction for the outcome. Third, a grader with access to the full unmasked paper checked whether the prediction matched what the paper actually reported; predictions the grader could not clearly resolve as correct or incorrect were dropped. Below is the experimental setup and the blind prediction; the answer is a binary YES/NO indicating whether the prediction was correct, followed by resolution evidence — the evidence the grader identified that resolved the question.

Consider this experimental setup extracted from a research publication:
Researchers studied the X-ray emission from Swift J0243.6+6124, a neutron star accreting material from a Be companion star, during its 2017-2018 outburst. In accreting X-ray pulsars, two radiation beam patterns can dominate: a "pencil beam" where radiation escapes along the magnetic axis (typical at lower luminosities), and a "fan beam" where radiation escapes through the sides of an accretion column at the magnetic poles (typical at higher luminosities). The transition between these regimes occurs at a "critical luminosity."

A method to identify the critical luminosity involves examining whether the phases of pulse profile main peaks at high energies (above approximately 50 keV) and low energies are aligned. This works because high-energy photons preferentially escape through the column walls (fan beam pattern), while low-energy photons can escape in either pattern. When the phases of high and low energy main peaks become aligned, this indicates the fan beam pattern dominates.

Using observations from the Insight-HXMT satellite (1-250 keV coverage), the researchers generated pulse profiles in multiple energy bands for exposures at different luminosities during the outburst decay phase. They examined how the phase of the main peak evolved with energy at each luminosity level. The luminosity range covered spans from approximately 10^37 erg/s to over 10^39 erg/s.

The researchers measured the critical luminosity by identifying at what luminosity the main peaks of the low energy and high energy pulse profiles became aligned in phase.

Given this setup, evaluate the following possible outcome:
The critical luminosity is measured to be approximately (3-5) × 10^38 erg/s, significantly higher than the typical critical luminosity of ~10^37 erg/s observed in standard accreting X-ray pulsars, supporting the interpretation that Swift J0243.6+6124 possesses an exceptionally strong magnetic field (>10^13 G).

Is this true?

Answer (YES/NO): YES